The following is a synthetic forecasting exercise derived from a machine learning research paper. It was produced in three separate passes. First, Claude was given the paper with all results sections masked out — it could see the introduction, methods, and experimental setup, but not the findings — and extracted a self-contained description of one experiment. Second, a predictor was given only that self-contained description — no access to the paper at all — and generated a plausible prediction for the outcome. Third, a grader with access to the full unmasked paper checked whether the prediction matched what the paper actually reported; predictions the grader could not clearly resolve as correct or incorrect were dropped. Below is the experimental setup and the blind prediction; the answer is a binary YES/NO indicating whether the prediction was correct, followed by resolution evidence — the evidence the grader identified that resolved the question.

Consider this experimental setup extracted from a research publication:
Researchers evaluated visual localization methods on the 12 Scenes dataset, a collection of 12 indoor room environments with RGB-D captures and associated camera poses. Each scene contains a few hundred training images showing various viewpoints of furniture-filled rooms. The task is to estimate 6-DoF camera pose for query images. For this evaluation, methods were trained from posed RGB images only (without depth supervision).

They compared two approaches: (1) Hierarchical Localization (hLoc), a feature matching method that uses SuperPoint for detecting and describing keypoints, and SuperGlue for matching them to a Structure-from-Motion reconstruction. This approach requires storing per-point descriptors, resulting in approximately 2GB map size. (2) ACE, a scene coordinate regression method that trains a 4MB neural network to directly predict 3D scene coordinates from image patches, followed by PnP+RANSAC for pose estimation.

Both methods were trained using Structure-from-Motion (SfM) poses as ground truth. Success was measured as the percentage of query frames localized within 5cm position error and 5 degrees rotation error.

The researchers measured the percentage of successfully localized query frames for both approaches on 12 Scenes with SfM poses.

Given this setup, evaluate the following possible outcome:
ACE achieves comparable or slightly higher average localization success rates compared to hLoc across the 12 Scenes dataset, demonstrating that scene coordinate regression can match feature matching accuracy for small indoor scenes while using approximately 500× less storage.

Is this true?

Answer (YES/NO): NO